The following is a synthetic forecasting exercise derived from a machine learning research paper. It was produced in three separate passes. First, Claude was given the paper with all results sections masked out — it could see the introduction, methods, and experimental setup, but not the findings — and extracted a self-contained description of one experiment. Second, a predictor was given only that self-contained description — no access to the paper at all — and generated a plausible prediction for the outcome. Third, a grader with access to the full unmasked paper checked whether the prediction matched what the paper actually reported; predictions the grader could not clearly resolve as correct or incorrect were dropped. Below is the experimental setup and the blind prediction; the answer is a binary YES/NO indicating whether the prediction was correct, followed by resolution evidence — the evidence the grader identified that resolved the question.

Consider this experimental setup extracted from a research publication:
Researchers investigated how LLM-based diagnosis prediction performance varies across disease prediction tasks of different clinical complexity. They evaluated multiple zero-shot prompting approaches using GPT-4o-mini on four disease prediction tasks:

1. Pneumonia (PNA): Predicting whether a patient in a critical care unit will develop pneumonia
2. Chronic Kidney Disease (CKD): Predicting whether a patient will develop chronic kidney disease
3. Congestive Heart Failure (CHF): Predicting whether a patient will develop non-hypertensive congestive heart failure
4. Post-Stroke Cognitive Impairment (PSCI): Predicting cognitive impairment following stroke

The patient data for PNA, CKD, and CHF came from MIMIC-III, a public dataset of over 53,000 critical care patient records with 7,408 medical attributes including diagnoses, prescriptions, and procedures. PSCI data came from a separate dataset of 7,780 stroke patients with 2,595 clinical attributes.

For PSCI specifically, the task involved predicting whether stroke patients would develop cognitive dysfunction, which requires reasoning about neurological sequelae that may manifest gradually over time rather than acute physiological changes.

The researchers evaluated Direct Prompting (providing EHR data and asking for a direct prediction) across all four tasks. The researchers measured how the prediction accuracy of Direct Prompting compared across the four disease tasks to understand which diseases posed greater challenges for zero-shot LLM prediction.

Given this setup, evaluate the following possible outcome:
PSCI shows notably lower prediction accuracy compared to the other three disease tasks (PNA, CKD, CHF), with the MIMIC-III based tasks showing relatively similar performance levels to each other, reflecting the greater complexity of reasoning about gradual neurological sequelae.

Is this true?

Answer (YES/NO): NO